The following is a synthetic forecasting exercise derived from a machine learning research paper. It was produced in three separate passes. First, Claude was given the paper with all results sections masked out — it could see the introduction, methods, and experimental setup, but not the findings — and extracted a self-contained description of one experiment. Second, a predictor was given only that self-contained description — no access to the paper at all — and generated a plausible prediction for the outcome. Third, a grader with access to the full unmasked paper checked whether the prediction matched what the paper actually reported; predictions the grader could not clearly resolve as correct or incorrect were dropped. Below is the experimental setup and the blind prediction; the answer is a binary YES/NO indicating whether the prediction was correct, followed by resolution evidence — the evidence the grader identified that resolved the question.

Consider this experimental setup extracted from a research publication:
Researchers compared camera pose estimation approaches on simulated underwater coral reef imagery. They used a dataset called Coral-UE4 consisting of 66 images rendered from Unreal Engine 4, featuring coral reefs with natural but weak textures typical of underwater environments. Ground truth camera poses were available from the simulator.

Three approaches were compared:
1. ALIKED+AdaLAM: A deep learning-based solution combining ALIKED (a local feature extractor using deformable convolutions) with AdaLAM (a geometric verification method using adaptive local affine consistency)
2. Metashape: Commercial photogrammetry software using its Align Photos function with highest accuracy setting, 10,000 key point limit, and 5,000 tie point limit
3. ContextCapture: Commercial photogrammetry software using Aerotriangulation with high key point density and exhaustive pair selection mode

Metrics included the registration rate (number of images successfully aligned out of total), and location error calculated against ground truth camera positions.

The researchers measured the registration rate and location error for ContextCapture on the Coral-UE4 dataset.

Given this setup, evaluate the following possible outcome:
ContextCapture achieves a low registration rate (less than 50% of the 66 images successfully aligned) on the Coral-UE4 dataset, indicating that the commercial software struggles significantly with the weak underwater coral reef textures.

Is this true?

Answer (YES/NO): NO